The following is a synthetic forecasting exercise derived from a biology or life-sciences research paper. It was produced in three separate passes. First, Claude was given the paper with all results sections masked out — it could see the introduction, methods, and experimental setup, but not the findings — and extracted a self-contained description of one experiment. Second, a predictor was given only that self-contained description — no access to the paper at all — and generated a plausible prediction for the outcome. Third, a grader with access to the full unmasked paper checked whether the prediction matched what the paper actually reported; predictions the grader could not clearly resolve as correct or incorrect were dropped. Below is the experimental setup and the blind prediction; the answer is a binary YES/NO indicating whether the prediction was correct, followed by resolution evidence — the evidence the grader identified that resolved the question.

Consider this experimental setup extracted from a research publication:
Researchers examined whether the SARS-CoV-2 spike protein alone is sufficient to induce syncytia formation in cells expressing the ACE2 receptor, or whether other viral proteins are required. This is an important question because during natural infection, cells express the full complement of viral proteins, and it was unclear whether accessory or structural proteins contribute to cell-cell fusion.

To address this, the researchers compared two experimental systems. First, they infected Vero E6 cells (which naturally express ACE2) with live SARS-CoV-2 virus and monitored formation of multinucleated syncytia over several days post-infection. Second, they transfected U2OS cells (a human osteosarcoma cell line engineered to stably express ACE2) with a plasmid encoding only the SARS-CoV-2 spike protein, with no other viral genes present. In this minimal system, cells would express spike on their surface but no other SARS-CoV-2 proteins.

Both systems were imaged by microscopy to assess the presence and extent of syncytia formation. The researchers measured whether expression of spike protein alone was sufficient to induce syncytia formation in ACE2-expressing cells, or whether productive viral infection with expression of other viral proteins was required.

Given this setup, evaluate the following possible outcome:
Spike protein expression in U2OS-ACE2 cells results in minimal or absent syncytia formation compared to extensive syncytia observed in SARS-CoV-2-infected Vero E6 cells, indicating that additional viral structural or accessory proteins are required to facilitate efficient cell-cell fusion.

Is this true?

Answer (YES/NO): NO